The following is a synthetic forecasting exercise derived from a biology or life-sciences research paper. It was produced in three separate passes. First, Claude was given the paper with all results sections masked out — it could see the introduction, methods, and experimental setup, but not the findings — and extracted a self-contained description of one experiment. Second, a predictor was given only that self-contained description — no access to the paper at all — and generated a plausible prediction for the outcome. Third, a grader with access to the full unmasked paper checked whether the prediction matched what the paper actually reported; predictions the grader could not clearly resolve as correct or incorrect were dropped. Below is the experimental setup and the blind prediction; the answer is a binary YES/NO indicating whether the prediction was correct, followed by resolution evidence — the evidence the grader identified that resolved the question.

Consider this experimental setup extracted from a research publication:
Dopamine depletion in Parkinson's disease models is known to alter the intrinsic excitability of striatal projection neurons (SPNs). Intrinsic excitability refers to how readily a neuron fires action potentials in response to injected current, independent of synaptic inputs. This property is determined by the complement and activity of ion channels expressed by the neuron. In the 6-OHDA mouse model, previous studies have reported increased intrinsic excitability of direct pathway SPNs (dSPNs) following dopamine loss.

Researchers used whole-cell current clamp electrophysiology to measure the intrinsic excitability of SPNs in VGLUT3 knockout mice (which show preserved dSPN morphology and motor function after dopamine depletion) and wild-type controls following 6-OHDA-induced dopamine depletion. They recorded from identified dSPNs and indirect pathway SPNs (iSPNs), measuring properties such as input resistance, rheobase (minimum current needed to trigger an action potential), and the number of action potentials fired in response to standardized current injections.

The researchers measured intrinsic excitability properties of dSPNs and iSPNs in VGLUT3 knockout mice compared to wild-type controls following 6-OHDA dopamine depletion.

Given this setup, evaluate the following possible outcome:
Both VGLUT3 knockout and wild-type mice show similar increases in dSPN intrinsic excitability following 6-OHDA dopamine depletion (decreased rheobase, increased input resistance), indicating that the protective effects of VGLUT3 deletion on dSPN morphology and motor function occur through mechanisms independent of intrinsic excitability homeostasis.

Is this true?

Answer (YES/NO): YES